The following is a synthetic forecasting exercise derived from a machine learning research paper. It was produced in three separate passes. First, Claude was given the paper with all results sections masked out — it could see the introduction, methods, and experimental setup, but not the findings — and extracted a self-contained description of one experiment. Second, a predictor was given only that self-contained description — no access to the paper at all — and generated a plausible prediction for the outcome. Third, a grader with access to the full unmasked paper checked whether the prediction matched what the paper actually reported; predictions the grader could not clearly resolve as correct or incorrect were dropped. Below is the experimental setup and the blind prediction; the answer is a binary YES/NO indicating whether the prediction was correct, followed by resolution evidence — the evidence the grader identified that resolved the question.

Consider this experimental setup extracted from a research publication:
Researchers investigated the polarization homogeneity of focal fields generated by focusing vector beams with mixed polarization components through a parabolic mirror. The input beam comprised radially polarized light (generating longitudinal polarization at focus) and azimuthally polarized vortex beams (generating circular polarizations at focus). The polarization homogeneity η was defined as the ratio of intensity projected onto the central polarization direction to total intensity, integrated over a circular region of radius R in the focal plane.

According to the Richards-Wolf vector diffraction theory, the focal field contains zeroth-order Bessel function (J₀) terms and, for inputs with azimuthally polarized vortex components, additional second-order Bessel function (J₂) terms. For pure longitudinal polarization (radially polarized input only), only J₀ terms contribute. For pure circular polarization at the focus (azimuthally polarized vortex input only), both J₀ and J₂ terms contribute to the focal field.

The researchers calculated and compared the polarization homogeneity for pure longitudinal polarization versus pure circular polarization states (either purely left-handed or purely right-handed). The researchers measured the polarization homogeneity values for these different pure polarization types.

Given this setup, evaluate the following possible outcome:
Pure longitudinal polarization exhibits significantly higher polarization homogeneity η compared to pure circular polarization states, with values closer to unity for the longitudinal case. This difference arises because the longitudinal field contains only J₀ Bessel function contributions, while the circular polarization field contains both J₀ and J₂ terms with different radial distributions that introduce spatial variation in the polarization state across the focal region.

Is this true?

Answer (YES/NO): NO